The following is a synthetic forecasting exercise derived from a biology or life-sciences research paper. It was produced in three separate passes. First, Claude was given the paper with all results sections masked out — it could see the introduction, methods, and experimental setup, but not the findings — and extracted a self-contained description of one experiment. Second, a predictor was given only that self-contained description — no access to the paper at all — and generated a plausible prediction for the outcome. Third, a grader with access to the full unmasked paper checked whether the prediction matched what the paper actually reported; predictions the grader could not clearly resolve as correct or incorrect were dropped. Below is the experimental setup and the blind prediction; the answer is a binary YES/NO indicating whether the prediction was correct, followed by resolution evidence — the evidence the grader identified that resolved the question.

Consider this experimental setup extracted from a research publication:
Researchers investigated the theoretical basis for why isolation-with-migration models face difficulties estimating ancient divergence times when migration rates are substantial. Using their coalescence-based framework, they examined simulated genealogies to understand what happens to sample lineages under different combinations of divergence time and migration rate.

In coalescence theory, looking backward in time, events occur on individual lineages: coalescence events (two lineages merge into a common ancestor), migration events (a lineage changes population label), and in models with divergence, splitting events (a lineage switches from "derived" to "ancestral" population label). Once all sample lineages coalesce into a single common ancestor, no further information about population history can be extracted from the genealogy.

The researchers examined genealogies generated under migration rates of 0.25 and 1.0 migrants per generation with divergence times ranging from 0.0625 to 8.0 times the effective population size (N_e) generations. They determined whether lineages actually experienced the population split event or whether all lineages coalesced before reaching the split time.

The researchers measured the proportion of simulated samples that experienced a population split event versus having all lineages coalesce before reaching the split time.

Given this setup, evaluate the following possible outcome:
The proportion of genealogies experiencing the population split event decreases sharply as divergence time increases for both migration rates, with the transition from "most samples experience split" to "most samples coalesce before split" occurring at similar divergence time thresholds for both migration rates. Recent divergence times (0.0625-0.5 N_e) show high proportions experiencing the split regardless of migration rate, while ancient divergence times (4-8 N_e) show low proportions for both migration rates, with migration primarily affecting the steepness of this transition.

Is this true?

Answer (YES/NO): NO